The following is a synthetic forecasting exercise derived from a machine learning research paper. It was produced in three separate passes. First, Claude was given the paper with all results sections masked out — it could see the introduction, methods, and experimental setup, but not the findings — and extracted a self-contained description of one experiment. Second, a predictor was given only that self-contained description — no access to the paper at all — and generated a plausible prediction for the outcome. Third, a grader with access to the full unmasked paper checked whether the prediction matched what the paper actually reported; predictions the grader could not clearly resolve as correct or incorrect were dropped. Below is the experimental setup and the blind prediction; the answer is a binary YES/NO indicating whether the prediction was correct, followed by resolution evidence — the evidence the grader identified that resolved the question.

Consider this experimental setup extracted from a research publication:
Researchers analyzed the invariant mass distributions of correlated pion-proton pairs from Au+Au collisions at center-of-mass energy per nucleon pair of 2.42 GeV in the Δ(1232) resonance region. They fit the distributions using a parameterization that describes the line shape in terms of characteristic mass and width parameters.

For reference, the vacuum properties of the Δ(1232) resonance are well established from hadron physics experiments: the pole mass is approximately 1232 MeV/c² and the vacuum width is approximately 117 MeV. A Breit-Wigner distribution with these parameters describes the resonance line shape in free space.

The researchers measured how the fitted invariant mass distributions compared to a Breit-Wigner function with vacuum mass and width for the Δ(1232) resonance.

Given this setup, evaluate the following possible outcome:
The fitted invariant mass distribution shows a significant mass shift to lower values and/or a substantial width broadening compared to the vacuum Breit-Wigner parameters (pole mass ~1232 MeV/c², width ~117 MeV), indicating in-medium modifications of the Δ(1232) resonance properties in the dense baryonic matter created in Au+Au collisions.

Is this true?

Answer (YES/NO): YES